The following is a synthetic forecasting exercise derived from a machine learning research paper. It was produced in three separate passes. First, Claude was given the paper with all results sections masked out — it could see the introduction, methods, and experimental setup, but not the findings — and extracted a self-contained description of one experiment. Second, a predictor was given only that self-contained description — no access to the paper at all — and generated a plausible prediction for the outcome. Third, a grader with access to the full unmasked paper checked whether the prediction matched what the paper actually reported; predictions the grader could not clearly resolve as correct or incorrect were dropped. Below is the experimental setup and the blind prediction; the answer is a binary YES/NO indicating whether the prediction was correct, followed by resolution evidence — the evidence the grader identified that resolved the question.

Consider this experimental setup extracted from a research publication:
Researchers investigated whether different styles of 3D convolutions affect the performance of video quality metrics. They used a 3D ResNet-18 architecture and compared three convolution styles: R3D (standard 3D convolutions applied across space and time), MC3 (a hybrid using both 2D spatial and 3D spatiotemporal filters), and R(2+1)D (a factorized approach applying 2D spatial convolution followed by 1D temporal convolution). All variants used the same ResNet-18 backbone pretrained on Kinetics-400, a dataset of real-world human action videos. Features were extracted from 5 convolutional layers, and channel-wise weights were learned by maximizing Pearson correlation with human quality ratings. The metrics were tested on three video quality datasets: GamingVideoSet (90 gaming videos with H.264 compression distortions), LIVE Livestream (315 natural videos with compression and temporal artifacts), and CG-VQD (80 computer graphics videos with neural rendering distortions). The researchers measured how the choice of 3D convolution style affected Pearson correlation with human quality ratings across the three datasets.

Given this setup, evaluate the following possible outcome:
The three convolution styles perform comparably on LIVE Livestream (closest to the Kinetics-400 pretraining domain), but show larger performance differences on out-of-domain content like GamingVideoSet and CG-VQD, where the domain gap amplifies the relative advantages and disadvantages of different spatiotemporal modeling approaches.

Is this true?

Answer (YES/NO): NO